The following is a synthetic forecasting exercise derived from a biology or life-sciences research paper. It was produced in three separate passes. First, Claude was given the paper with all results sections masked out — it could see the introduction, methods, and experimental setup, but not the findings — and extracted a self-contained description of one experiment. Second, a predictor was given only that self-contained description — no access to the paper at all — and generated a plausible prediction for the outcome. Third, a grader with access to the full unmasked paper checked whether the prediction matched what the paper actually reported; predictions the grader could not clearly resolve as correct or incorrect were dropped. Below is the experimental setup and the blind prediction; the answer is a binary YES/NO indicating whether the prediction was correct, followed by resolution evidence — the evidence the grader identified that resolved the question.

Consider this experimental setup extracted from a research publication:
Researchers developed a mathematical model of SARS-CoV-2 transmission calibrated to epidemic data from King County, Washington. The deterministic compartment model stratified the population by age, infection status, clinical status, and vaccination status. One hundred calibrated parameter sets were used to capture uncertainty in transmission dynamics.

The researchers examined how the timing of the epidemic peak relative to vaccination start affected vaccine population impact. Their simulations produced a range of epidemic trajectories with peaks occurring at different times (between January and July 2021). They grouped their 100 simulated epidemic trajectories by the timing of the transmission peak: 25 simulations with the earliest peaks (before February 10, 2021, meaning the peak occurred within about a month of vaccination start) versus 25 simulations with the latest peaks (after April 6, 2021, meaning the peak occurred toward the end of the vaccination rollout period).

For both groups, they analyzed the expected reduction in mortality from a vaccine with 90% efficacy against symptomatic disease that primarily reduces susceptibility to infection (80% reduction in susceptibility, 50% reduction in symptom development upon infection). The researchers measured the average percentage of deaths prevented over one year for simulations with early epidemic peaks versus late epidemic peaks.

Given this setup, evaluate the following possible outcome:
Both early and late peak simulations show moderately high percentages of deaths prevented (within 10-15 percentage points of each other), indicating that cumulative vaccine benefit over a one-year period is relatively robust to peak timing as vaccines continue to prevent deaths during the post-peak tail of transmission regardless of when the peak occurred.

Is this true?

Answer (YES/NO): NO